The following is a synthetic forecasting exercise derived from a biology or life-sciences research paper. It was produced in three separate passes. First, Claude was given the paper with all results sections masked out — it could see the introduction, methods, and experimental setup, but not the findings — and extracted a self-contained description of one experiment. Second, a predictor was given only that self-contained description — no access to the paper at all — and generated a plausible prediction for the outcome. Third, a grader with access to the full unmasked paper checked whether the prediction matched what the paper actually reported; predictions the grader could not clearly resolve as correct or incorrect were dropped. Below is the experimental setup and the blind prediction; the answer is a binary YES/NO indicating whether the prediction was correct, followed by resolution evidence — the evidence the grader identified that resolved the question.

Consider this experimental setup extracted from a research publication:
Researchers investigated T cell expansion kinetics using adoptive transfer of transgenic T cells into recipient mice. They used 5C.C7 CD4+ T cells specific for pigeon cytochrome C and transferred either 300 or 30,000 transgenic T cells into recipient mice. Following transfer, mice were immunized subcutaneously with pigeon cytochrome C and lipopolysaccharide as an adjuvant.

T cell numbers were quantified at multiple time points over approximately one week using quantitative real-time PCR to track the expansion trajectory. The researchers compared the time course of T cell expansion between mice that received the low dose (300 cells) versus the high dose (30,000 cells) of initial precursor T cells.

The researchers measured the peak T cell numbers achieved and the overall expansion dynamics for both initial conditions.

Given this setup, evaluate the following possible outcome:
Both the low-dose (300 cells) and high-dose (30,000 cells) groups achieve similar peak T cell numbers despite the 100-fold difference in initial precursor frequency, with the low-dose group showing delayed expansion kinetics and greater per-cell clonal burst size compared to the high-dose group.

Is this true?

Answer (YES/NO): NO